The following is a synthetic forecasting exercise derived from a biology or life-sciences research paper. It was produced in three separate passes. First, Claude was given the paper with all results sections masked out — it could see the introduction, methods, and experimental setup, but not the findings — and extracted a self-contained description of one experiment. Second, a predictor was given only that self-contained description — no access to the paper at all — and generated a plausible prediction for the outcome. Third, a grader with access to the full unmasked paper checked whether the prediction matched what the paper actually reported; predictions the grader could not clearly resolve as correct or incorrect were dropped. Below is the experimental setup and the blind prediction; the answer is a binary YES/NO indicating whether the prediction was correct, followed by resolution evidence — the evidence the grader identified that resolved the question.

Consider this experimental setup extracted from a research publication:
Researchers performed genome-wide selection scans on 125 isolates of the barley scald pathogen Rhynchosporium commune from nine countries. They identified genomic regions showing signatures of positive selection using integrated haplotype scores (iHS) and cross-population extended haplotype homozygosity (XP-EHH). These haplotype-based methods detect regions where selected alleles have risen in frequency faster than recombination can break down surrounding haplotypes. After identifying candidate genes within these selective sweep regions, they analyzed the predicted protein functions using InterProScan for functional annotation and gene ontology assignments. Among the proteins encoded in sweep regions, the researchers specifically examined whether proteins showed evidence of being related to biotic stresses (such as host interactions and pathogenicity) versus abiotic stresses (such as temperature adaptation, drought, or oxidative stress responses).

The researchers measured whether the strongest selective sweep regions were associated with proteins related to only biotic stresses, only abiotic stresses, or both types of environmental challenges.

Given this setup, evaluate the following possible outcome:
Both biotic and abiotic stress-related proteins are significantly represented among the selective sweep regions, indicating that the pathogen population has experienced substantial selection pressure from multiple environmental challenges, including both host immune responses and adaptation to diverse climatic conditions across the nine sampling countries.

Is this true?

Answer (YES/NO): NO